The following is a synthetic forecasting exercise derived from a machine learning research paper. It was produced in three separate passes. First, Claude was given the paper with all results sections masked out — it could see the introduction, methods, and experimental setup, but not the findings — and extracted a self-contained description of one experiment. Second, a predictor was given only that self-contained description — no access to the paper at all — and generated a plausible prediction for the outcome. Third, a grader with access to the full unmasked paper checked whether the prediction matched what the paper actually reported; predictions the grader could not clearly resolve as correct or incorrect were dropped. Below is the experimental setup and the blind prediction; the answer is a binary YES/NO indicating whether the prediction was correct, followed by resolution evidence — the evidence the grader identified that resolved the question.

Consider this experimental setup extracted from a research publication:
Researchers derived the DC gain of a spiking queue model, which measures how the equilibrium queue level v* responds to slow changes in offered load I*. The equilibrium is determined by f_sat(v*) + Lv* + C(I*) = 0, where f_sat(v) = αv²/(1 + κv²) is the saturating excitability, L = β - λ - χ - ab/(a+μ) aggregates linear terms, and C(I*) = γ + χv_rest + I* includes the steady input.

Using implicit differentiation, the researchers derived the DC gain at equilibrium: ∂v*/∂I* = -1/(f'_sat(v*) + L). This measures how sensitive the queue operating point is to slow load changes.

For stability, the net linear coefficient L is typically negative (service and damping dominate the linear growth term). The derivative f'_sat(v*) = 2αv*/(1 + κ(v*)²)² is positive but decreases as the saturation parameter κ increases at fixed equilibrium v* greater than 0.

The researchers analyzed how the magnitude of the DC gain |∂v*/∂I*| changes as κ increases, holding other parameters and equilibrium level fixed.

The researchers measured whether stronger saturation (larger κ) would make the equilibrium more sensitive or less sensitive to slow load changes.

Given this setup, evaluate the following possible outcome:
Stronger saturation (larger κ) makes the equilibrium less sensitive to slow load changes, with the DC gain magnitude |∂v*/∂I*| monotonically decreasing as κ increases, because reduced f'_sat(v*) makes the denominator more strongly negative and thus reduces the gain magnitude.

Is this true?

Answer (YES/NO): YES